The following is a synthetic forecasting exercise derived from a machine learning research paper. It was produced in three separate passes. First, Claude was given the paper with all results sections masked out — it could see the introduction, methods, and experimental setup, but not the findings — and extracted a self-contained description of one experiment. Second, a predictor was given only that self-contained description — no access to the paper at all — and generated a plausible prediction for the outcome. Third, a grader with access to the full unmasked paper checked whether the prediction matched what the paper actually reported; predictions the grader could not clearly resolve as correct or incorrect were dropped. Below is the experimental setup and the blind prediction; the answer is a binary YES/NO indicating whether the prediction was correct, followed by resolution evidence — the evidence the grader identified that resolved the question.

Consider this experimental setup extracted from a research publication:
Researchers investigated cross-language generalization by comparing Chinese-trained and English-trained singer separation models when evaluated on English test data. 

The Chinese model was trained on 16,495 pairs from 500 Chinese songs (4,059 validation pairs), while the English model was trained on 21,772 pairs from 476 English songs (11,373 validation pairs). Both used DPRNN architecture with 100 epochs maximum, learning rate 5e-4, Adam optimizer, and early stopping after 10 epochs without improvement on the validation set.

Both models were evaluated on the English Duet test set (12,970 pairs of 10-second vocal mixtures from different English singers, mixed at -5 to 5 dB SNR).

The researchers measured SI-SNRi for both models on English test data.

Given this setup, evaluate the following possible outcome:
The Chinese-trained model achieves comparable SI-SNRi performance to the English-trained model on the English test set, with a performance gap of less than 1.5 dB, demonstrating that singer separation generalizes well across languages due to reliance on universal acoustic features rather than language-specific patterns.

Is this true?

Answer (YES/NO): NO